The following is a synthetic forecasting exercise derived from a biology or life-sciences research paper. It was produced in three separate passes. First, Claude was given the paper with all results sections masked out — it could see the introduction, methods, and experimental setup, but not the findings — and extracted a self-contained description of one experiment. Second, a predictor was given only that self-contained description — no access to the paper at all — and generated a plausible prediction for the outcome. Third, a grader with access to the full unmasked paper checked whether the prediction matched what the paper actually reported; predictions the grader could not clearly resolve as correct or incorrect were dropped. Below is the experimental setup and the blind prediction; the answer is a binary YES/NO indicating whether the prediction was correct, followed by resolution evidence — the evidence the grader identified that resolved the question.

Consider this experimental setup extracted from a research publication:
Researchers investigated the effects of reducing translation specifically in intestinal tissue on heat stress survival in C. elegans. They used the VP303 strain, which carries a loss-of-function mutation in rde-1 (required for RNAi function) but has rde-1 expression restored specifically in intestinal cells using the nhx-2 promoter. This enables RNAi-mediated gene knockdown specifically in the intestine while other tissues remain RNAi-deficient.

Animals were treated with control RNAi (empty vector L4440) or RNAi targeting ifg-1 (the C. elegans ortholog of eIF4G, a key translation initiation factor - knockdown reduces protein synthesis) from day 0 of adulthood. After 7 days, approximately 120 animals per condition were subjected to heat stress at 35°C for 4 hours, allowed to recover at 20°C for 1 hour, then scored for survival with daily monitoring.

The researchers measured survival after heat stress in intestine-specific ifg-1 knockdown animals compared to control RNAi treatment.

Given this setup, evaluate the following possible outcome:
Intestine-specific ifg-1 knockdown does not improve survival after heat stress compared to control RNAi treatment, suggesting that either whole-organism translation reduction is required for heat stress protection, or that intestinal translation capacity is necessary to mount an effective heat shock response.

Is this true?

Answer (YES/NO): YES